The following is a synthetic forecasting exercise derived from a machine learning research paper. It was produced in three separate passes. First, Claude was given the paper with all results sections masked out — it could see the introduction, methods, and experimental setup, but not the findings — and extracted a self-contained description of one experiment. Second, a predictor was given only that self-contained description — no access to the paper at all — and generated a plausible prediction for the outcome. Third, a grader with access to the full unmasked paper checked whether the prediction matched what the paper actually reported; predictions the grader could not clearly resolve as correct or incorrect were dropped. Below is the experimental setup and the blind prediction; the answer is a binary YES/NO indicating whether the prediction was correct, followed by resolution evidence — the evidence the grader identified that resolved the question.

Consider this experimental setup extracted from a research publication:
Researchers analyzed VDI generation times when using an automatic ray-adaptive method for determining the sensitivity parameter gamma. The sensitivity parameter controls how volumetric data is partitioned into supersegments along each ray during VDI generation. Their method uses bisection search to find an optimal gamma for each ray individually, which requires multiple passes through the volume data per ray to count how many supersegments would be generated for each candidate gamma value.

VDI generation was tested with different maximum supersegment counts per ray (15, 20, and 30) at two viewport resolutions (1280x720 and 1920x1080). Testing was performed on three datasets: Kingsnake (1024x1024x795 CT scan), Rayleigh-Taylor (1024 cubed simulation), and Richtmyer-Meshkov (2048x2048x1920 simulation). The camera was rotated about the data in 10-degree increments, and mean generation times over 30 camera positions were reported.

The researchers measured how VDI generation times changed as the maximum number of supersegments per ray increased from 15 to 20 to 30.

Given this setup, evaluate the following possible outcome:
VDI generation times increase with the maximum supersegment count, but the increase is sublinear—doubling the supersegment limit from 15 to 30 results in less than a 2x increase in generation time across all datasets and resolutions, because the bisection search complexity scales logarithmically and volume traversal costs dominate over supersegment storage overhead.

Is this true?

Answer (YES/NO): NO